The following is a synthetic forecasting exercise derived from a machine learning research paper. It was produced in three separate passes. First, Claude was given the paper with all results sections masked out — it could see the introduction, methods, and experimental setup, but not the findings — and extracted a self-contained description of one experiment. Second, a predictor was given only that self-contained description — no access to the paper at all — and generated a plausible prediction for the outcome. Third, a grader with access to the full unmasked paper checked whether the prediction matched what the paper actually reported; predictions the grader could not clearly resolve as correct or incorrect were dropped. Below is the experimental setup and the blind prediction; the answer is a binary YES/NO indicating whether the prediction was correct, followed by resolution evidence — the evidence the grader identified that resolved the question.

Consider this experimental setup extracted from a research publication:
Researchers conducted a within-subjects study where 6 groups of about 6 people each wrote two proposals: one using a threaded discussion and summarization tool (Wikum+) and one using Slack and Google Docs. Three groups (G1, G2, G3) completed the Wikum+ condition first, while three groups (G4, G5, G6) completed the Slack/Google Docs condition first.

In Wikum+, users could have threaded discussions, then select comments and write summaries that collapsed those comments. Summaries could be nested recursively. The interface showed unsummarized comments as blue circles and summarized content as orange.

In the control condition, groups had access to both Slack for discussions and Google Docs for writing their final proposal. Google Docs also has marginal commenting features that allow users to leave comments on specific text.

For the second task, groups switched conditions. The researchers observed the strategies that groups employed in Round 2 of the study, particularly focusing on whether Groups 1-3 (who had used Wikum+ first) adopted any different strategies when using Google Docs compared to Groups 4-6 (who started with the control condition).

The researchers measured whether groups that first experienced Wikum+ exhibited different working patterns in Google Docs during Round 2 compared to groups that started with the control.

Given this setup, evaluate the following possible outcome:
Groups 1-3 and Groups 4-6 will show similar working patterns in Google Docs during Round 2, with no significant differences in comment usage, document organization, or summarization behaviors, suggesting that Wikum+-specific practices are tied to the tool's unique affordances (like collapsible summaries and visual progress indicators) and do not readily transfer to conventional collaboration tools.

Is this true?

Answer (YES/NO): NO